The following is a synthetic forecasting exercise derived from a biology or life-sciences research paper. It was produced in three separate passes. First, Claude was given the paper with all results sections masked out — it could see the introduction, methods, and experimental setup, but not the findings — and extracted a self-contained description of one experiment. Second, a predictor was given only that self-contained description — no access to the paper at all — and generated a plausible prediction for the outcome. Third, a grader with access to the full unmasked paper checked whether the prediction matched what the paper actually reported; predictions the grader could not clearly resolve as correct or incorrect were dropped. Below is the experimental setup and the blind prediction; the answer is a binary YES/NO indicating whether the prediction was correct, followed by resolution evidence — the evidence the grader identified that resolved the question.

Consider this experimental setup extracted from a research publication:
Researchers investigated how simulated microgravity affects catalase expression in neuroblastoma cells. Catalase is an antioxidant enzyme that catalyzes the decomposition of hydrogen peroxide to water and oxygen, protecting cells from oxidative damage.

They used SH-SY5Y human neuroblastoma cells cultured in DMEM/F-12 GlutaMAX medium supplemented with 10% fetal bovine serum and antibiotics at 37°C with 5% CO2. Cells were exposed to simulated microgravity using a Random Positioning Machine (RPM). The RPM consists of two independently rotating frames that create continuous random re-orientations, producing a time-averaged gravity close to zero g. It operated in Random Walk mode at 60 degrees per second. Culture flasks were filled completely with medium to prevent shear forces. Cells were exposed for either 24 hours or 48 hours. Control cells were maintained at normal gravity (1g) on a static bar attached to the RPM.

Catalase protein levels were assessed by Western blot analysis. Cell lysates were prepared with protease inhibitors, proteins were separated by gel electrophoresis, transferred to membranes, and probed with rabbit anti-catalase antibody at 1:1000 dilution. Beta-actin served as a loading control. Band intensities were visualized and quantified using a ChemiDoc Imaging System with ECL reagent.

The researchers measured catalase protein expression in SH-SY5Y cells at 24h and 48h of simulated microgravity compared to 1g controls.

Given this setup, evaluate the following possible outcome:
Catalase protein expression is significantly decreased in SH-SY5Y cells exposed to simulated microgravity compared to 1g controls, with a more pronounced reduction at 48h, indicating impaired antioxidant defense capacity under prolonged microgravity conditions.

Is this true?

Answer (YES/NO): NO